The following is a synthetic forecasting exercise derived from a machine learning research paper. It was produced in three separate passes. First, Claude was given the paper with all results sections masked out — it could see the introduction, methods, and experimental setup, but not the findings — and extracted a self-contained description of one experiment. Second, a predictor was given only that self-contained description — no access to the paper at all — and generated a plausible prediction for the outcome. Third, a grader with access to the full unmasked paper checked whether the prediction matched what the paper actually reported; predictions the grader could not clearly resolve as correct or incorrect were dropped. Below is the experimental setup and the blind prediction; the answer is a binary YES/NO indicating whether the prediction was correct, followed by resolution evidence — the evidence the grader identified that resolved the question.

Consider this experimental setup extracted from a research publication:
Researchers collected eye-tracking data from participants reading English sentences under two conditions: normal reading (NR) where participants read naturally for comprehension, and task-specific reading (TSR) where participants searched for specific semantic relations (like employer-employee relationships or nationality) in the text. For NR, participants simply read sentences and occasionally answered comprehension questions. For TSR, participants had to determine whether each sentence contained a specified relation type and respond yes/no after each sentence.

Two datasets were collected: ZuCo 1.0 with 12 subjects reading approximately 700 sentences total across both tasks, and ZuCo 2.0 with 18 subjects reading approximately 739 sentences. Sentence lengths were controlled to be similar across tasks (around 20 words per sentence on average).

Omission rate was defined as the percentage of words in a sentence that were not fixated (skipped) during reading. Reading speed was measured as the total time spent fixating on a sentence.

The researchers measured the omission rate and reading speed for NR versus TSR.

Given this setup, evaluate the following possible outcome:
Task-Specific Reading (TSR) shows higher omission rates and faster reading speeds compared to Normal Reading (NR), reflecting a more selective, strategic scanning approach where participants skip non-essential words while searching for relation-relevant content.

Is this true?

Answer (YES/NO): YES